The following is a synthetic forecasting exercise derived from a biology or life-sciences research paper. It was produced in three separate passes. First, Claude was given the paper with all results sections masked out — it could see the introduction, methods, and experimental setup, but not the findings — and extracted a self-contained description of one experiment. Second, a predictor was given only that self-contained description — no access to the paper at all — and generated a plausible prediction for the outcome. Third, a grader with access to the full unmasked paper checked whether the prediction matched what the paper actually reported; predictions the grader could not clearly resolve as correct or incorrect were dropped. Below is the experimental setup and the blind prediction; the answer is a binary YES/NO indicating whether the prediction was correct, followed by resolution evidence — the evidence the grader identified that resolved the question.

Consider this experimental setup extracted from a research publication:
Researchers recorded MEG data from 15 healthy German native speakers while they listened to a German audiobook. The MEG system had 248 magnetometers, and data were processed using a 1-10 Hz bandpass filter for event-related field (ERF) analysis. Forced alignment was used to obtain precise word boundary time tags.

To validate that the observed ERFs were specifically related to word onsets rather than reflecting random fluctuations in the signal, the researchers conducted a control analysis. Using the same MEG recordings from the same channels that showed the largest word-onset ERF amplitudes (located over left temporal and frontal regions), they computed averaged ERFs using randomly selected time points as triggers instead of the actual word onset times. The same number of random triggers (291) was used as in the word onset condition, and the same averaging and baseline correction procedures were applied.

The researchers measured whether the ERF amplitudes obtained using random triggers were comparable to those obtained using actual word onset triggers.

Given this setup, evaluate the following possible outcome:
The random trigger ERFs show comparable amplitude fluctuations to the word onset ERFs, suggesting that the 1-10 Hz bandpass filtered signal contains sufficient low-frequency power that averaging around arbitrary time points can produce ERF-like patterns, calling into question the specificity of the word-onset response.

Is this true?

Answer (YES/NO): NO